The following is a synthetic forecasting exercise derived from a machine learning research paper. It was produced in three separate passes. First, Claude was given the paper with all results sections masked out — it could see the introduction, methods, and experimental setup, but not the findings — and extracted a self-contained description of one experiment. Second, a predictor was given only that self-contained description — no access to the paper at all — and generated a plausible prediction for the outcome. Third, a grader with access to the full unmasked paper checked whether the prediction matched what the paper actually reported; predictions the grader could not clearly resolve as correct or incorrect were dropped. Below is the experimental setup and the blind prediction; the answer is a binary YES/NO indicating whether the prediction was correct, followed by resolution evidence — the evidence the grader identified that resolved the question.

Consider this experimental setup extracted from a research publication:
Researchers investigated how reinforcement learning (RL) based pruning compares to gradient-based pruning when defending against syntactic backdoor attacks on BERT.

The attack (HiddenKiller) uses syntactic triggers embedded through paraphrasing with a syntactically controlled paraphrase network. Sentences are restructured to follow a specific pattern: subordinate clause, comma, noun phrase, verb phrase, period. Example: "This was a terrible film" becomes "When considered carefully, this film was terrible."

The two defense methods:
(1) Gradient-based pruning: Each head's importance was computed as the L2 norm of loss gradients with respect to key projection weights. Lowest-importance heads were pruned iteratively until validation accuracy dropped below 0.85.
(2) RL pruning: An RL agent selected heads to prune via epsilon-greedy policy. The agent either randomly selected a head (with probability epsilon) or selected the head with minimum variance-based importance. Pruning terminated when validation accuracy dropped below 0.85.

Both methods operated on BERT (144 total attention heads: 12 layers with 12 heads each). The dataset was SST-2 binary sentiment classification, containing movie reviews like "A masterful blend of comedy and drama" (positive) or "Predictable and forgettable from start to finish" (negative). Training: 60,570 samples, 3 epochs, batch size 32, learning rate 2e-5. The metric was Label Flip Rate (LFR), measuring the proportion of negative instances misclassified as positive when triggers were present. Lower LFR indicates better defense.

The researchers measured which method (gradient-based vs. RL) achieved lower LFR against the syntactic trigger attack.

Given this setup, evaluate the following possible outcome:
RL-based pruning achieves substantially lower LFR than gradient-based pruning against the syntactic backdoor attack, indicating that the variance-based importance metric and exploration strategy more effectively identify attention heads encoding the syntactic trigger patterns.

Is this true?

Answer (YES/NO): NO